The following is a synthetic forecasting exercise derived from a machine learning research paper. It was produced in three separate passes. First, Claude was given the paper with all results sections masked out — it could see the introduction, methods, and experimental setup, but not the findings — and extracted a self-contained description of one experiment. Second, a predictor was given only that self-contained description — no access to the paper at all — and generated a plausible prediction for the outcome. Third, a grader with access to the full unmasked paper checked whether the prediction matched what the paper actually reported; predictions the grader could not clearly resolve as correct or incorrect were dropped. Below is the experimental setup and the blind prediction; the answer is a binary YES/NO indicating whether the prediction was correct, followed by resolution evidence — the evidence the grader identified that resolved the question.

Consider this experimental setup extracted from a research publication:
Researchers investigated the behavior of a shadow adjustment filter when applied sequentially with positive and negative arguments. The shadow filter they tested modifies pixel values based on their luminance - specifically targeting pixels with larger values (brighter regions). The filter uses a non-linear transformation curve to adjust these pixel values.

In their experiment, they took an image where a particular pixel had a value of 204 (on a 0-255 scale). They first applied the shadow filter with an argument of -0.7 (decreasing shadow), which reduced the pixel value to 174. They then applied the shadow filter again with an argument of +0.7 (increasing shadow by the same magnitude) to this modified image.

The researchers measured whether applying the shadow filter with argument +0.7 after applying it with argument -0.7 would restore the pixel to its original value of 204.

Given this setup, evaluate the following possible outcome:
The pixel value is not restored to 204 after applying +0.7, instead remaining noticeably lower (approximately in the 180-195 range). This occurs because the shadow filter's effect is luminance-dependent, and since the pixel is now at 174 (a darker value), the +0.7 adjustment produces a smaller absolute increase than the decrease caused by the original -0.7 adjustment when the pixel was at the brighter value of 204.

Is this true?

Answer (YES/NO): NO